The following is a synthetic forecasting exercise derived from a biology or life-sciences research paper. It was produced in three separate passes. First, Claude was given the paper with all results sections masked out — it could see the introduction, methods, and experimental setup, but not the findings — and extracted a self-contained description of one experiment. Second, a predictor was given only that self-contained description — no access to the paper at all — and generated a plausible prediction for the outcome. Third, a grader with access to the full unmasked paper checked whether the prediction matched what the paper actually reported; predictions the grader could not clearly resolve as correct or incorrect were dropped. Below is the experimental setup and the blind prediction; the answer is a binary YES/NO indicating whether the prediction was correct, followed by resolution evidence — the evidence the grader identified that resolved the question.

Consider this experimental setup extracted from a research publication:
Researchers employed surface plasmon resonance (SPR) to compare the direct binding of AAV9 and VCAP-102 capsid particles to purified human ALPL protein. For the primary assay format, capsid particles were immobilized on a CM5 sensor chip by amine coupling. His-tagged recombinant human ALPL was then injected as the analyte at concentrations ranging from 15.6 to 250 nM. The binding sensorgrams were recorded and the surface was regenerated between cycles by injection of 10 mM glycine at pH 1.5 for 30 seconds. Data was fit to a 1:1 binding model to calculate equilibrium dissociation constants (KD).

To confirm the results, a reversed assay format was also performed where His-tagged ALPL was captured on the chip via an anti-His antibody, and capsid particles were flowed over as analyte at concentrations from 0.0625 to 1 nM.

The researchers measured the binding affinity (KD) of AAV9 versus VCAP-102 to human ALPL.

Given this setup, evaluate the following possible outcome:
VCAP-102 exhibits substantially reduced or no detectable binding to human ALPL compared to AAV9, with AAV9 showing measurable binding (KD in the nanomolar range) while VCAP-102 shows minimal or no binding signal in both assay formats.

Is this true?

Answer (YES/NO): NO